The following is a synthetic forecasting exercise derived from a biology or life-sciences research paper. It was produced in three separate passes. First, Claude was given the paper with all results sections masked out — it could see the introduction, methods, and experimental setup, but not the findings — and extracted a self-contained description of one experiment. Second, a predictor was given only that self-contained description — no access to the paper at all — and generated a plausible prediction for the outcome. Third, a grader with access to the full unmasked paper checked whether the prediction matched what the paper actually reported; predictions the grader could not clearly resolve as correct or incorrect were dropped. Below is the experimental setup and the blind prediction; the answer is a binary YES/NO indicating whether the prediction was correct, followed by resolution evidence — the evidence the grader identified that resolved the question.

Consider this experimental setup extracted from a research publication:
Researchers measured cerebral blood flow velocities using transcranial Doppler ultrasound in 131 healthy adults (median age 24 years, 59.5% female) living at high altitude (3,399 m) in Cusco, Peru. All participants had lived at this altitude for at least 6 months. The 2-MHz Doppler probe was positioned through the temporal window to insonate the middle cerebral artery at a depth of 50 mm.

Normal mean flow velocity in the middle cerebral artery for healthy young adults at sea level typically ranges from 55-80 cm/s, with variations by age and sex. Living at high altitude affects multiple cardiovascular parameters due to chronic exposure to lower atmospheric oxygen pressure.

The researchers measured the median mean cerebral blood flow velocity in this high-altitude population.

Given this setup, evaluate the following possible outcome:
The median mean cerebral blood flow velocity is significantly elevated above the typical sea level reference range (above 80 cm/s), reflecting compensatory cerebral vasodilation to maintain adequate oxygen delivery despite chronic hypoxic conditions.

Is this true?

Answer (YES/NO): NO